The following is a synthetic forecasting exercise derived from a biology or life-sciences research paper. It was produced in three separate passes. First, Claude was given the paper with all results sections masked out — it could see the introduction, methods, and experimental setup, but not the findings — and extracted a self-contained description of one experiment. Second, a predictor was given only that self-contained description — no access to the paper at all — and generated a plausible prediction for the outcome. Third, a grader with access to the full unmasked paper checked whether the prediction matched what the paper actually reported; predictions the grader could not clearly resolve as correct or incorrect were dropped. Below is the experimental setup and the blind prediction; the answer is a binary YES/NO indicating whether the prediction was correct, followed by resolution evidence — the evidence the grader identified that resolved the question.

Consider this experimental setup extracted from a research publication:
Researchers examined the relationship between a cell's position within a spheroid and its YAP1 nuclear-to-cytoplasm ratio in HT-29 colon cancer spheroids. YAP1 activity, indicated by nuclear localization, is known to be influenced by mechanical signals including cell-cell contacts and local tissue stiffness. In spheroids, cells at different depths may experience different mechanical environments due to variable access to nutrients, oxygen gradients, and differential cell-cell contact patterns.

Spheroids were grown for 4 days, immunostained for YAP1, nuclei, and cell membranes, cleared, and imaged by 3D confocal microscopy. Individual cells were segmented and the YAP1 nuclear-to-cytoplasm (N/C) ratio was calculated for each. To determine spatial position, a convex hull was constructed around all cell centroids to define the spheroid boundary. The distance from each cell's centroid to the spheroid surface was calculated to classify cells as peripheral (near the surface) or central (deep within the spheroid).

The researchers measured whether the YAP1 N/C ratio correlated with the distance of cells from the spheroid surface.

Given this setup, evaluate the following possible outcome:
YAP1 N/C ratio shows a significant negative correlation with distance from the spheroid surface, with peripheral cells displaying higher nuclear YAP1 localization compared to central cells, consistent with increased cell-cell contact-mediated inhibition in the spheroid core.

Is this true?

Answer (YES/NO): YES